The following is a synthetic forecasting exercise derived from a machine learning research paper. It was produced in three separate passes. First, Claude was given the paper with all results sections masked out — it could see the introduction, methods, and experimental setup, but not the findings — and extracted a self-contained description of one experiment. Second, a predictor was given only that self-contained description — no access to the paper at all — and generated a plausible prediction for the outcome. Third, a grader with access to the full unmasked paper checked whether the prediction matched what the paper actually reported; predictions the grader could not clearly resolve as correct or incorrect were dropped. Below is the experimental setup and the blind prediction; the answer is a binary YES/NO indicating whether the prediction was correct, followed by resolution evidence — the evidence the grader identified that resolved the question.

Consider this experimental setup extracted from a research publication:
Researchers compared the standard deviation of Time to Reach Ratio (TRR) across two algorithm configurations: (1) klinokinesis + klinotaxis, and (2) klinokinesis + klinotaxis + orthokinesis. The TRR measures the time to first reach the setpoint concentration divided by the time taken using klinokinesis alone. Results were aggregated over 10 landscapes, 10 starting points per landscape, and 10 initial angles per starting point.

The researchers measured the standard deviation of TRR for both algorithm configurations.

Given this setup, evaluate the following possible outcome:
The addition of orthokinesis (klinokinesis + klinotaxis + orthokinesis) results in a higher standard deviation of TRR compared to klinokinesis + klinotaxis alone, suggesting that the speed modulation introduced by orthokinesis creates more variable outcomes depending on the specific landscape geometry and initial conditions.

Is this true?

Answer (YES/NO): NO